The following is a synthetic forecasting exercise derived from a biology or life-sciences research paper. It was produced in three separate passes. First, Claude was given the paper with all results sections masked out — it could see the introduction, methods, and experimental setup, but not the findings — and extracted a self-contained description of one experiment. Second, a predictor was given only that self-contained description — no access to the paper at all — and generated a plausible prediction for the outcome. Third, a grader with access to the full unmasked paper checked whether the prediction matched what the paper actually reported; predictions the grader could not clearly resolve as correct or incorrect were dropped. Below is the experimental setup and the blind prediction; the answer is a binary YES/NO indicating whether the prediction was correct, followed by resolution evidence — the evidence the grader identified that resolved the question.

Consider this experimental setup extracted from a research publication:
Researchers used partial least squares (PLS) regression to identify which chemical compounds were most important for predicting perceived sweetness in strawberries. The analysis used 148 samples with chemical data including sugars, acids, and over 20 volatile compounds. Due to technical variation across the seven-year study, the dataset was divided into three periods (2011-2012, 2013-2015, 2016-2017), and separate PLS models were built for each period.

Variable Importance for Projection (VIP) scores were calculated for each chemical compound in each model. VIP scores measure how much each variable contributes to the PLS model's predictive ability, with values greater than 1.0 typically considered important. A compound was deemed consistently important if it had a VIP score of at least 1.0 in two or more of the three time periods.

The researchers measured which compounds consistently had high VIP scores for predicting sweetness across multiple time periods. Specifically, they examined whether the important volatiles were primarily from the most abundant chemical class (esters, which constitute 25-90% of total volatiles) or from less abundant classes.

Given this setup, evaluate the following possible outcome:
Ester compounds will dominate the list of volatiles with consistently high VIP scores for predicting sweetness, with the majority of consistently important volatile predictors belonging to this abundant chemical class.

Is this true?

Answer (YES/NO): NO